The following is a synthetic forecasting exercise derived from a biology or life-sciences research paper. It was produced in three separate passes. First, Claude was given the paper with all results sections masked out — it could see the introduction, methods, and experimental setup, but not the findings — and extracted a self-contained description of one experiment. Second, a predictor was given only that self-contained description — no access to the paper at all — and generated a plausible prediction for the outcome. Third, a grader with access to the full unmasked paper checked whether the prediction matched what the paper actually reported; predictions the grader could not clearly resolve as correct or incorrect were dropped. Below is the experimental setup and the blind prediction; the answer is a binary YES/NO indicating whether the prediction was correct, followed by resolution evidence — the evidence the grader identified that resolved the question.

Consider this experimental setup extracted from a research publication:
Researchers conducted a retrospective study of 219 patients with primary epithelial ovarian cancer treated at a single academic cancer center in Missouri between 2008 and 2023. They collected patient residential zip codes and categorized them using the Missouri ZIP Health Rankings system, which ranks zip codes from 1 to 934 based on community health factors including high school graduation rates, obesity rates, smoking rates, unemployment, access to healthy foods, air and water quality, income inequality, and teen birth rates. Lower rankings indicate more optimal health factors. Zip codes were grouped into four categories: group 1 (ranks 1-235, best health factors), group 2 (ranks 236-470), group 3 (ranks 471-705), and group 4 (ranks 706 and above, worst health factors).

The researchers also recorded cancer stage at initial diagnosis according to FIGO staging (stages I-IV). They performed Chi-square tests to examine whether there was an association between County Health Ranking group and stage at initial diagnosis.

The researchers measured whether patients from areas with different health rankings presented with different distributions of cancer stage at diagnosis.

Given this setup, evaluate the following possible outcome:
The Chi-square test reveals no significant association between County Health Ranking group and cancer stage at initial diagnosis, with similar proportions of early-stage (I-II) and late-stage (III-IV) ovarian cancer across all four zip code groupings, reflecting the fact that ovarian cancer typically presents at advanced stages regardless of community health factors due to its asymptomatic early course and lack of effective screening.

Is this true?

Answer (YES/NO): YES